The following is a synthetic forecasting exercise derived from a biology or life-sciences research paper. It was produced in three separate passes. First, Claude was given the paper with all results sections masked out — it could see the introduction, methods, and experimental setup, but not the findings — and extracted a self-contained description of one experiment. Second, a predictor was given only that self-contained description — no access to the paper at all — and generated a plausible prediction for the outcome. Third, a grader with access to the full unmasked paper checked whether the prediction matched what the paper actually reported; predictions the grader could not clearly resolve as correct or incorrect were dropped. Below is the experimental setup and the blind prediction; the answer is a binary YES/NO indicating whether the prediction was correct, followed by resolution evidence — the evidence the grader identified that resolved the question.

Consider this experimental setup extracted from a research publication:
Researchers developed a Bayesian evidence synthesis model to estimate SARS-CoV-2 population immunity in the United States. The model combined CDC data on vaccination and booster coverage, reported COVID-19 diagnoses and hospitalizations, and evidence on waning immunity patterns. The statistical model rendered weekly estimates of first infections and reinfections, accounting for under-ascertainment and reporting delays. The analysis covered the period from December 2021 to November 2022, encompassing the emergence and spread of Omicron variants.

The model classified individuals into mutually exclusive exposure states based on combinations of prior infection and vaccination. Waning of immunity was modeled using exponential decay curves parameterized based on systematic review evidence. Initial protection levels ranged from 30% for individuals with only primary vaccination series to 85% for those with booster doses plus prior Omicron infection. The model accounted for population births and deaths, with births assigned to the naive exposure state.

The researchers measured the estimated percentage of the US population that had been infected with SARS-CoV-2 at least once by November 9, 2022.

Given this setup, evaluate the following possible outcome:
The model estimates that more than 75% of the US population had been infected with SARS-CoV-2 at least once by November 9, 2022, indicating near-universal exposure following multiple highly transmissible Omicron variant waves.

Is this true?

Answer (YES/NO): YES